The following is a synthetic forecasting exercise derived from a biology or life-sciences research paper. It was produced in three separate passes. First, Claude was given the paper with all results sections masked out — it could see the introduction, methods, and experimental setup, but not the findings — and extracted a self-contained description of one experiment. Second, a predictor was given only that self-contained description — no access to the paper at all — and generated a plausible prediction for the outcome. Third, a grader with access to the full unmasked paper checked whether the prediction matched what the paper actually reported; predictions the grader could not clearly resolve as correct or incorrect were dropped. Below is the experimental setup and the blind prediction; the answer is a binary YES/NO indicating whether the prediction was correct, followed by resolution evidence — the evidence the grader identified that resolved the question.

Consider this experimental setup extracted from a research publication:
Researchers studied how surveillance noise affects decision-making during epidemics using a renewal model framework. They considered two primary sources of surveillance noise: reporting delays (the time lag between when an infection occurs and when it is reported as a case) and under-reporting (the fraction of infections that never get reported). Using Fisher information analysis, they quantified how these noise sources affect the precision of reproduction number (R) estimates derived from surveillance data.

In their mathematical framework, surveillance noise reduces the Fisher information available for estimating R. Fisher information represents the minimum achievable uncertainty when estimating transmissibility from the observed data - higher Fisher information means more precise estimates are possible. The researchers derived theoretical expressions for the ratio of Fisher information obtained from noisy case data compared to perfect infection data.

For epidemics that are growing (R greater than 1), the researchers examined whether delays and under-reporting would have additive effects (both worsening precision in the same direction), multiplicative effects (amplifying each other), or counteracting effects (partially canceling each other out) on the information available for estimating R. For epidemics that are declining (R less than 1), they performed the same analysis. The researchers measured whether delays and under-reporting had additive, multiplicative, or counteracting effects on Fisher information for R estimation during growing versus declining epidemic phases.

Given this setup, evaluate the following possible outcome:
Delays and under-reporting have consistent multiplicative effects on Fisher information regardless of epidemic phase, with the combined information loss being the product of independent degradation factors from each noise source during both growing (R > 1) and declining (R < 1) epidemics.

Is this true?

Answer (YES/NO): NO